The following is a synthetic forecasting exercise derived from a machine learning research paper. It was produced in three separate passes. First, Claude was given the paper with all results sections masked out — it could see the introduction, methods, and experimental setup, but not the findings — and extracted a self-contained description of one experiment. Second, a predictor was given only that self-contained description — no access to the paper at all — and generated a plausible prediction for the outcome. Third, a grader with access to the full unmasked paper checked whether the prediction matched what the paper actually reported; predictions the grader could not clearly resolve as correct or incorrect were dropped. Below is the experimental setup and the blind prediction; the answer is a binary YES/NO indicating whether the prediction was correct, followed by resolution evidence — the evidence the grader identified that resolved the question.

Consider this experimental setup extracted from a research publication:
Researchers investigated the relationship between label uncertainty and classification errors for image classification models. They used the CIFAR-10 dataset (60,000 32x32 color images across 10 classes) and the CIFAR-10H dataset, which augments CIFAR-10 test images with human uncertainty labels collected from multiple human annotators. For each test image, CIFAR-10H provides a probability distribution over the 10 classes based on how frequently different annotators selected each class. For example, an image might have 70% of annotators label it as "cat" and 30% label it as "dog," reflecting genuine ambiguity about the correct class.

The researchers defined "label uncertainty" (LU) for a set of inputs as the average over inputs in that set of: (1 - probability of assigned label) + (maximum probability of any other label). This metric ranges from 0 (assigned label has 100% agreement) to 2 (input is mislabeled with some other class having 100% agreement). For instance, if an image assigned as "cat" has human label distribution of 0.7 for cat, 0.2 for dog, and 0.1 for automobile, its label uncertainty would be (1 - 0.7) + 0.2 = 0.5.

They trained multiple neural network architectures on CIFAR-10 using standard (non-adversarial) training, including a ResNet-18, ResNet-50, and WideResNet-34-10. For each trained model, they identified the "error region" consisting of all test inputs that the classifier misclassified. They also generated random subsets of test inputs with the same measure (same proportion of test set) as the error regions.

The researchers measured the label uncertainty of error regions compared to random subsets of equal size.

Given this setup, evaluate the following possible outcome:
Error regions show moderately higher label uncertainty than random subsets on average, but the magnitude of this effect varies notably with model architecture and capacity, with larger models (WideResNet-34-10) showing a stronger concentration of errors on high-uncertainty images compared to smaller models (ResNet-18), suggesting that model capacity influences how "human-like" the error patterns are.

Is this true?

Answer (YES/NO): NO